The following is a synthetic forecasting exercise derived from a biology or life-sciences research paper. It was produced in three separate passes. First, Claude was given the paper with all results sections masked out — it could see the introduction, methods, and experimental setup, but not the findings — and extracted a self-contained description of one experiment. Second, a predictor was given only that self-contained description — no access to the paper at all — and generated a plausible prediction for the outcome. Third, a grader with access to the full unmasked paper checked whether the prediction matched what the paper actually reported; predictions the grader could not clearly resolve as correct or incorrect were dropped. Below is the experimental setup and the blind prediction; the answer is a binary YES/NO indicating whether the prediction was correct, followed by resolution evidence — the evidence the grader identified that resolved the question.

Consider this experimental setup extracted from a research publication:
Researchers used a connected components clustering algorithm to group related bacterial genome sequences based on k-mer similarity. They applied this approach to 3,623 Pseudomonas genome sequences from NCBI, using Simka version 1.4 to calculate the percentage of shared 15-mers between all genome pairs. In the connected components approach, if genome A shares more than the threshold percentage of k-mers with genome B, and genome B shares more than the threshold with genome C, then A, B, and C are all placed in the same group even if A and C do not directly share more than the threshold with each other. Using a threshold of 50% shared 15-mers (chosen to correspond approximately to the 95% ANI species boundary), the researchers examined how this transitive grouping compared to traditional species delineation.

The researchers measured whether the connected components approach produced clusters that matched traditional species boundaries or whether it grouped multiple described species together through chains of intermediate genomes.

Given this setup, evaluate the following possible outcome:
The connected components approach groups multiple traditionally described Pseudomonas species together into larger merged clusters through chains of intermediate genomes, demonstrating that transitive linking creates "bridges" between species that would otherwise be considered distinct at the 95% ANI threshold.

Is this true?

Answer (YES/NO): NO